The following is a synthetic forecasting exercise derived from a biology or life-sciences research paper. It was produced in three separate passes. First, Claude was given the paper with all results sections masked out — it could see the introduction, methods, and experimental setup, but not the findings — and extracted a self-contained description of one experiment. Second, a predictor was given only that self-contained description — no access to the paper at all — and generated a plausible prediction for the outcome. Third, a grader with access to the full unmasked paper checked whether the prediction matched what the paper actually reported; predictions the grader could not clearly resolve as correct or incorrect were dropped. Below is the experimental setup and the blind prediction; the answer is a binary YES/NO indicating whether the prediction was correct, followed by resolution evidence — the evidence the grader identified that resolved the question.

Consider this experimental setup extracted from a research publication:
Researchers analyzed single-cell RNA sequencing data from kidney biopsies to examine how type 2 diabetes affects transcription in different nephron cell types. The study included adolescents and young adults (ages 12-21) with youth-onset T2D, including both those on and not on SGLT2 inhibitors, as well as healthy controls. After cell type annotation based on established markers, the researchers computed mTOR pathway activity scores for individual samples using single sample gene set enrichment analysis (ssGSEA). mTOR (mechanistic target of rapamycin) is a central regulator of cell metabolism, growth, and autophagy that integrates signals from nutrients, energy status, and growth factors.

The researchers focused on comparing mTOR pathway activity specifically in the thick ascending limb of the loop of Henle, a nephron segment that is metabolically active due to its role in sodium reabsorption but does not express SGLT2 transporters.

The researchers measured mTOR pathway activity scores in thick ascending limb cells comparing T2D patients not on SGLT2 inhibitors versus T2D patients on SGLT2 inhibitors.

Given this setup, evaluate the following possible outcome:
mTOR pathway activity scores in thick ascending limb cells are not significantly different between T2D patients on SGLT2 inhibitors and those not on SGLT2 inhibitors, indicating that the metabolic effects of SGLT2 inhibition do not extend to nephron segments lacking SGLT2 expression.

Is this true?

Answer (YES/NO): NO